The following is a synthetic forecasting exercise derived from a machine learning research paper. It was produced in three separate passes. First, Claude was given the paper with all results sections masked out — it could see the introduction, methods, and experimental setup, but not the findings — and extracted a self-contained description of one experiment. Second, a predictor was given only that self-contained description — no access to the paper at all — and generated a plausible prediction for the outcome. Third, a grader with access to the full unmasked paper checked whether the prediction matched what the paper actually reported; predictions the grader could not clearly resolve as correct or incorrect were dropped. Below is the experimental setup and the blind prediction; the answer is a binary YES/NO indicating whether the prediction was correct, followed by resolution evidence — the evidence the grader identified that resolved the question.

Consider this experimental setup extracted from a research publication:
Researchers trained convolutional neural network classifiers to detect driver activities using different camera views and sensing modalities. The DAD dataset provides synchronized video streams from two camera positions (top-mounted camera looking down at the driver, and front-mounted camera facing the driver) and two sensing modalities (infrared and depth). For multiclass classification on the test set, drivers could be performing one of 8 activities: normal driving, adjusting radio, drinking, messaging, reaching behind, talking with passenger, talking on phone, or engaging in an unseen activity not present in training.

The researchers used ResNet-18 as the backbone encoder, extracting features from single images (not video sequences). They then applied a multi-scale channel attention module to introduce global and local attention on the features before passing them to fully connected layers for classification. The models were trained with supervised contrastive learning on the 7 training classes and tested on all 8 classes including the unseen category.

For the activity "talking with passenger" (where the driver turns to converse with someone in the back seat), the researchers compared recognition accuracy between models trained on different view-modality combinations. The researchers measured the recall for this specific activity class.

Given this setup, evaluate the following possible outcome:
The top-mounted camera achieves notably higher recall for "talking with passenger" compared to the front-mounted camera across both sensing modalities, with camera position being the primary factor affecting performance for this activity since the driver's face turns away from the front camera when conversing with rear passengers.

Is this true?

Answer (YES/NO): NO